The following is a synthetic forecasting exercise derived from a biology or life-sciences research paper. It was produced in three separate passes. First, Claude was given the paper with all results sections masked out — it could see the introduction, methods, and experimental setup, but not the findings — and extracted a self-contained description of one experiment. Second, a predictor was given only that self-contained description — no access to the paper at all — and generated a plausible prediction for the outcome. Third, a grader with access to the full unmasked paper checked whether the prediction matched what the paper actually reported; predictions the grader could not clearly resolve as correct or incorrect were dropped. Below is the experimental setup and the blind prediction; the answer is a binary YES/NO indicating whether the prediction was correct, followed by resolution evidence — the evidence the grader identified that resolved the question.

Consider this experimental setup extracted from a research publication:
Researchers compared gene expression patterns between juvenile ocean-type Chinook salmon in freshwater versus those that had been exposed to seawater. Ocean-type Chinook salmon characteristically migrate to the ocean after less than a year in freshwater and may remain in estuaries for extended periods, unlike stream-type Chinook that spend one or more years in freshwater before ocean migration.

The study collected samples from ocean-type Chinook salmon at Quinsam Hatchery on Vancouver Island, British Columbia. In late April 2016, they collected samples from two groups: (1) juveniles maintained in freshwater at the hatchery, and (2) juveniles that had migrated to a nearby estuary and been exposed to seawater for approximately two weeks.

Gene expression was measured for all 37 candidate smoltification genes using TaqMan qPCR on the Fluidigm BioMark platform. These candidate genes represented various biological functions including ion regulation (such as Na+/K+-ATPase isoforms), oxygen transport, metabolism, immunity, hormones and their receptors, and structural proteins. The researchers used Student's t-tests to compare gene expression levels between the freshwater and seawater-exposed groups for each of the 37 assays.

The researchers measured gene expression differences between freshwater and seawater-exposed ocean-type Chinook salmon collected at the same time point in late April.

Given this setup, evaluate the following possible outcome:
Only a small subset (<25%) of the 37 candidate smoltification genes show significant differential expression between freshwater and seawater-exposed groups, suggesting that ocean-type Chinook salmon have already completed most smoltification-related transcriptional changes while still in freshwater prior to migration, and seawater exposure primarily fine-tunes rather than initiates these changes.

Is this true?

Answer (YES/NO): NO